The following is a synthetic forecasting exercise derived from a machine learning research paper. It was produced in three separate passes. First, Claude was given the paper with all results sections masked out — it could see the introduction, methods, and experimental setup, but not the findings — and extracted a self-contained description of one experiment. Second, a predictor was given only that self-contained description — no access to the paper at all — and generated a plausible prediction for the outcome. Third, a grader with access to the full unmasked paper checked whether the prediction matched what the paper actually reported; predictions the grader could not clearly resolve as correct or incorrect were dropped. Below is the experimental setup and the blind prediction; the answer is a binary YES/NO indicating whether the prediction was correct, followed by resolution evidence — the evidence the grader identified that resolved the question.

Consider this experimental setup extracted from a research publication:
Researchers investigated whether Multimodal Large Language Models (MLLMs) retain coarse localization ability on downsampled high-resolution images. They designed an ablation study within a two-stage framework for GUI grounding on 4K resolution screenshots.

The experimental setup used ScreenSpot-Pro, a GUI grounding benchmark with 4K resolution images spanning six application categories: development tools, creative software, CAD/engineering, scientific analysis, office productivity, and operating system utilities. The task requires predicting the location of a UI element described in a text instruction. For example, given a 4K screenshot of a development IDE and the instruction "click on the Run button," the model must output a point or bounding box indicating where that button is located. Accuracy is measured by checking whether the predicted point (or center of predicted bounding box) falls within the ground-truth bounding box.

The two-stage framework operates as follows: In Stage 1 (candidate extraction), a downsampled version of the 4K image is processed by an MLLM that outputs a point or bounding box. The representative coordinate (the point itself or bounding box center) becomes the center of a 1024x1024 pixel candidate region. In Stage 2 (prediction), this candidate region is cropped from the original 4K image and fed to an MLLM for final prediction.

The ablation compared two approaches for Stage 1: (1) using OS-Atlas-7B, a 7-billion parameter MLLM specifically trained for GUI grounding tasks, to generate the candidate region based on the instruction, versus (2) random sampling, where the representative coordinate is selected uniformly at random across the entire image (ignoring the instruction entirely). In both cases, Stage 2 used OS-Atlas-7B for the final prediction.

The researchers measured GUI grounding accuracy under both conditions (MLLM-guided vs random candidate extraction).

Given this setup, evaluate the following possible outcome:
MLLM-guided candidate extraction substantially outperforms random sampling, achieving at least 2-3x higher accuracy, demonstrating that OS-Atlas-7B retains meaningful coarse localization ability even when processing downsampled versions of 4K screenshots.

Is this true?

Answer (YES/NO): YES